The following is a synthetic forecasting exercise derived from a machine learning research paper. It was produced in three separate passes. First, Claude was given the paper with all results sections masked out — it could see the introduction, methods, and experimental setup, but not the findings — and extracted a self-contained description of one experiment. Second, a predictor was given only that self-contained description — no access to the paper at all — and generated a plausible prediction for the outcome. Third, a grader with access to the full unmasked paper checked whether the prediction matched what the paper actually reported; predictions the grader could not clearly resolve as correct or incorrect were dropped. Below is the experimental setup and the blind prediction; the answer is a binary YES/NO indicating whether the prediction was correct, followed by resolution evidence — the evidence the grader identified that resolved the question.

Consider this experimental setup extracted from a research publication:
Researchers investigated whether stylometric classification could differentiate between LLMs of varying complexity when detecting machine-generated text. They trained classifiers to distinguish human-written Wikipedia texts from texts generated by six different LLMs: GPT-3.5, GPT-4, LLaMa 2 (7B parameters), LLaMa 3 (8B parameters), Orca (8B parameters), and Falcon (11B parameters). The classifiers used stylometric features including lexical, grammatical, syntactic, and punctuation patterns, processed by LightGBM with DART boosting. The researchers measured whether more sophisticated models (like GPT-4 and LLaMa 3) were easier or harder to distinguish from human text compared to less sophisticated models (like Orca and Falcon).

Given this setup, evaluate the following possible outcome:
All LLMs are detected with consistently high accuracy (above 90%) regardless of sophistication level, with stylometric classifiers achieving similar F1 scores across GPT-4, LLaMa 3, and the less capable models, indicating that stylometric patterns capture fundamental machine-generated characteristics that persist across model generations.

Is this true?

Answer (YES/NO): NO